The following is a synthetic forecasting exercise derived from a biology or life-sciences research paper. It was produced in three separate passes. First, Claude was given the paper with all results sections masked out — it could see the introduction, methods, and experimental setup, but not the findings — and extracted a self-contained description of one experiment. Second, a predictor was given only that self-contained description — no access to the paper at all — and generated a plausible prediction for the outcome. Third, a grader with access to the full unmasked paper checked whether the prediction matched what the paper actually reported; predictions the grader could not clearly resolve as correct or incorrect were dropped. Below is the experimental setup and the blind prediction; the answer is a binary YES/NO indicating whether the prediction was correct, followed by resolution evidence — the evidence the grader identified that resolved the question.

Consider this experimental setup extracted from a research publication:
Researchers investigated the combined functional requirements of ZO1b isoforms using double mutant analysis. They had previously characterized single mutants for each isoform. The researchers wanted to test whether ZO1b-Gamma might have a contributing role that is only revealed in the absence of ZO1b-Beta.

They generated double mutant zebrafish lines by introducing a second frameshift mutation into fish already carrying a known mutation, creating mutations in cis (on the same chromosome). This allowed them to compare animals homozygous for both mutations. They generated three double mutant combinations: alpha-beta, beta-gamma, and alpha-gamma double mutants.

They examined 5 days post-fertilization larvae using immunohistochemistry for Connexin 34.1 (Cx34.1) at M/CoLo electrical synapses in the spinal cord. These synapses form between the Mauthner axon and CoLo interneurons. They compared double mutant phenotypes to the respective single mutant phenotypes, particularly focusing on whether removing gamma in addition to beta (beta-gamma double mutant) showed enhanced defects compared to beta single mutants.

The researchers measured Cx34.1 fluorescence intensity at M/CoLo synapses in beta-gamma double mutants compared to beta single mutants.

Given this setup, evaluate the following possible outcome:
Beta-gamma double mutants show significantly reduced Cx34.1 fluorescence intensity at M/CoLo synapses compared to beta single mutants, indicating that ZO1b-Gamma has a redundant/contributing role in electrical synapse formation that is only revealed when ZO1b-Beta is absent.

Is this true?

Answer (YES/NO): YES